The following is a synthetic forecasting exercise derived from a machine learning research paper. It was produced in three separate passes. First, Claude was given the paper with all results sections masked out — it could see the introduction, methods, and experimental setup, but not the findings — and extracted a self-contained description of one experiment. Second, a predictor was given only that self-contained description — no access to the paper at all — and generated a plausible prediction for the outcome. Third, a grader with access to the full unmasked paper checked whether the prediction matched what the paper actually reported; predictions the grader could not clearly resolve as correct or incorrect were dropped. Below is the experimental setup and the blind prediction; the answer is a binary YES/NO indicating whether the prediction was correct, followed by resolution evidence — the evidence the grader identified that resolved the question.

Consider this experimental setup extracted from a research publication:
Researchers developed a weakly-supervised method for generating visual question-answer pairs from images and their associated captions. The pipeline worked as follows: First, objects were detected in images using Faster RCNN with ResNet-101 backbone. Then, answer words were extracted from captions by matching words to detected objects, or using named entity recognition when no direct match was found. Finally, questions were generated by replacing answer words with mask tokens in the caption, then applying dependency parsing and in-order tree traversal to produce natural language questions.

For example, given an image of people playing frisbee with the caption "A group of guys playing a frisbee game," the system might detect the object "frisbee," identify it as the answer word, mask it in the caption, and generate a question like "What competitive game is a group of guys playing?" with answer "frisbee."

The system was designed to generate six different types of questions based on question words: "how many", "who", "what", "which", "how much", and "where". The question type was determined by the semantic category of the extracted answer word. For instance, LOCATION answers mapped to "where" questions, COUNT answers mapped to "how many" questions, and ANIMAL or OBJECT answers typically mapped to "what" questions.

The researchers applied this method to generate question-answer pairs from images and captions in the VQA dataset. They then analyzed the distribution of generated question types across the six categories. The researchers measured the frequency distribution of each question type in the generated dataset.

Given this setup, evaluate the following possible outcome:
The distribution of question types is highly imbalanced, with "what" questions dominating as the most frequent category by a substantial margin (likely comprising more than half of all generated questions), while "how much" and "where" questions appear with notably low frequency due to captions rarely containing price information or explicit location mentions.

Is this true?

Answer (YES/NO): NO